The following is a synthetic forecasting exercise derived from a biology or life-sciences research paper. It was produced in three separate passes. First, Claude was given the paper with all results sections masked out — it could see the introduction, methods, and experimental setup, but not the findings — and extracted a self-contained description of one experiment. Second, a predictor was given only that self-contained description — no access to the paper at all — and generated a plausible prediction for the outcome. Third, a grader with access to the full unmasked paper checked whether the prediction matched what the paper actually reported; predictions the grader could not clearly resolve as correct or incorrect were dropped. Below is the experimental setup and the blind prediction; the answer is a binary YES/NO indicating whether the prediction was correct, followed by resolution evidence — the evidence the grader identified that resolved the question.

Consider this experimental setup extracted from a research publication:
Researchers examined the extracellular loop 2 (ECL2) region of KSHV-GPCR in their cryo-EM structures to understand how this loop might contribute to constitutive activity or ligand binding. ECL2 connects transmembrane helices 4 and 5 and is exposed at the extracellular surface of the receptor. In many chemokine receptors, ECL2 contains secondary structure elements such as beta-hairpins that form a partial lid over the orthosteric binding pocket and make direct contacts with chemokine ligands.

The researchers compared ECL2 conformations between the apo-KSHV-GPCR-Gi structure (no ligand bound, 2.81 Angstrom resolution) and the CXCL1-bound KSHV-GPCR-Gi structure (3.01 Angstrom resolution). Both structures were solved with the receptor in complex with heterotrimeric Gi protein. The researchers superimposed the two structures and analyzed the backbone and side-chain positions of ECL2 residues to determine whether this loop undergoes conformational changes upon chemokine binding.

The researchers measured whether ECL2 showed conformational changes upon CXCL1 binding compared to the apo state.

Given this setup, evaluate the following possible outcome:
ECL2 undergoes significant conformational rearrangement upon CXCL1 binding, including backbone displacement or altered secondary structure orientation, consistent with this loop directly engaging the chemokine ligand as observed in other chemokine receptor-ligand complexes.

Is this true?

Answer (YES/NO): NO